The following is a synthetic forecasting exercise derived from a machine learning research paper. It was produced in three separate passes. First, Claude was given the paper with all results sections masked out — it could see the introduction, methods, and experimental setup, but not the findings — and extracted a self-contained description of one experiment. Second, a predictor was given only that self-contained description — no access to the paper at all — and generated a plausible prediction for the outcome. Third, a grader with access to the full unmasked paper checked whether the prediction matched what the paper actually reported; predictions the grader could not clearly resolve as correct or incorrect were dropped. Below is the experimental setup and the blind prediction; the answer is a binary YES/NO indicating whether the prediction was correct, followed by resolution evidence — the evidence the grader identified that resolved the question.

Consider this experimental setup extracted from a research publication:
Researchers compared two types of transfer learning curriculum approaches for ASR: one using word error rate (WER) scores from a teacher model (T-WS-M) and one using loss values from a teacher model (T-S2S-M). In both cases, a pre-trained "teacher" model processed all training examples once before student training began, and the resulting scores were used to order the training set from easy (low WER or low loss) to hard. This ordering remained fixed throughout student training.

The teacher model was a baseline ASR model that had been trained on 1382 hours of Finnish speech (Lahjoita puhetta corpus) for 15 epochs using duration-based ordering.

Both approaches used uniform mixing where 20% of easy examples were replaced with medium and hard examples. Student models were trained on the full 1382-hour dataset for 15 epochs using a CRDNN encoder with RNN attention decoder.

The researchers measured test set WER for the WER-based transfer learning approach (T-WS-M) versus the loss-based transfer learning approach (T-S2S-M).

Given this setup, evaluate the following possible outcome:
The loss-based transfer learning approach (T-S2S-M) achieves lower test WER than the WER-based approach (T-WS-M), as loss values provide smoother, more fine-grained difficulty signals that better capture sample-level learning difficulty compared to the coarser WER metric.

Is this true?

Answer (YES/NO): YES